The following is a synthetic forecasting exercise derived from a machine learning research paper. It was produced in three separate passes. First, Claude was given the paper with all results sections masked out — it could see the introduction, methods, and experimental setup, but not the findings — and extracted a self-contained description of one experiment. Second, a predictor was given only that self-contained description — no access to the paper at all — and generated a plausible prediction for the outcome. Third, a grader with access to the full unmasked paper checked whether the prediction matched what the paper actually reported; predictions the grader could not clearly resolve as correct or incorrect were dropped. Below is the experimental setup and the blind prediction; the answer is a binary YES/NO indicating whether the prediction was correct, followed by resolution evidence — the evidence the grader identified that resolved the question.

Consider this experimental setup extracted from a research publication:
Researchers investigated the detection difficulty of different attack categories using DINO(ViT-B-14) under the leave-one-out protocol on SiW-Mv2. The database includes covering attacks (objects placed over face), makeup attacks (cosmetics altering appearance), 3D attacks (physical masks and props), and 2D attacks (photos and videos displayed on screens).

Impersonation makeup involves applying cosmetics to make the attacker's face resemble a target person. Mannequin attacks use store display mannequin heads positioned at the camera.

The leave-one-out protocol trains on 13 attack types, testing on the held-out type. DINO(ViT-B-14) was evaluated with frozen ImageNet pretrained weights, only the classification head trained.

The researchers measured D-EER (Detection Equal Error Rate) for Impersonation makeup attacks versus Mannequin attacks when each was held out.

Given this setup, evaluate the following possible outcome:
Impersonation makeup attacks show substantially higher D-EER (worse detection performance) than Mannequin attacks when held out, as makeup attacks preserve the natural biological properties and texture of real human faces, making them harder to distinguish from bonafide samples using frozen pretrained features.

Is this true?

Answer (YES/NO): NO